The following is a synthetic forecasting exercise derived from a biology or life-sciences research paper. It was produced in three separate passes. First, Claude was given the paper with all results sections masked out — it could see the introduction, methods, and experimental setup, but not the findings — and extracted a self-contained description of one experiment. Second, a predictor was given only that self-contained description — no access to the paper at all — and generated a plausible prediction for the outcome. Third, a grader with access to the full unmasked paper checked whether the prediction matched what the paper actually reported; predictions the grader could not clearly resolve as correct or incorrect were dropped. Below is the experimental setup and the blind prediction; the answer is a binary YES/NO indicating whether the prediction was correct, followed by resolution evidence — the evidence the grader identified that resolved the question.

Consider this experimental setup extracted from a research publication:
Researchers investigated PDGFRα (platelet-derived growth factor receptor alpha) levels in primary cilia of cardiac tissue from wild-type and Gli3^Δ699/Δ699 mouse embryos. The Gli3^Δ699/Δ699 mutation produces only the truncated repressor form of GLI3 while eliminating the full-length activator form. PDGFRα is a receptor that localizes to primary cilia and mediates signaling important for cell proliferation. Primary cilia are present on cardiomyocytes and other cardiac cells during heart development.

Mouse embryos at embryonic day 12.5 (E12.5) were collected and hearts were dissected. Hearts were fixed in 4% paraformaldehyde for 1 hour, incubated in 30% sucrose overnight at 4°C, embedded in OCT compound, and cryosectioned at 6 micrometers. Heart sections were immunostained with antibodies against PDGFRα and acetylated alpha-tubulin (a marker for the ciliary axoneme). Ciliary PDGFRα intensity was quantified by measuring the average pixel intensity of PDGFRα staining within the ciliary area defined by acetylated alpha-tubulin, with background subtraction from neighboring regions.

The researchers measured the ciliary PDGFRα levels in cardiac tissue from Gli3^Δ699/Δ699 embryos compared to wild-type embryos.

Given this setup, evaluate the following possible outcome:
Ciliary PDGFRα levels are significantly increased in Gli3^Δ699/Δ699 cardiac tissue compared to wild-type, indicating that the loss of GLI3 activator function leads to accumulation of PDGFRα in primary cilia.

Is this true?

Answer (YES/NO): NO